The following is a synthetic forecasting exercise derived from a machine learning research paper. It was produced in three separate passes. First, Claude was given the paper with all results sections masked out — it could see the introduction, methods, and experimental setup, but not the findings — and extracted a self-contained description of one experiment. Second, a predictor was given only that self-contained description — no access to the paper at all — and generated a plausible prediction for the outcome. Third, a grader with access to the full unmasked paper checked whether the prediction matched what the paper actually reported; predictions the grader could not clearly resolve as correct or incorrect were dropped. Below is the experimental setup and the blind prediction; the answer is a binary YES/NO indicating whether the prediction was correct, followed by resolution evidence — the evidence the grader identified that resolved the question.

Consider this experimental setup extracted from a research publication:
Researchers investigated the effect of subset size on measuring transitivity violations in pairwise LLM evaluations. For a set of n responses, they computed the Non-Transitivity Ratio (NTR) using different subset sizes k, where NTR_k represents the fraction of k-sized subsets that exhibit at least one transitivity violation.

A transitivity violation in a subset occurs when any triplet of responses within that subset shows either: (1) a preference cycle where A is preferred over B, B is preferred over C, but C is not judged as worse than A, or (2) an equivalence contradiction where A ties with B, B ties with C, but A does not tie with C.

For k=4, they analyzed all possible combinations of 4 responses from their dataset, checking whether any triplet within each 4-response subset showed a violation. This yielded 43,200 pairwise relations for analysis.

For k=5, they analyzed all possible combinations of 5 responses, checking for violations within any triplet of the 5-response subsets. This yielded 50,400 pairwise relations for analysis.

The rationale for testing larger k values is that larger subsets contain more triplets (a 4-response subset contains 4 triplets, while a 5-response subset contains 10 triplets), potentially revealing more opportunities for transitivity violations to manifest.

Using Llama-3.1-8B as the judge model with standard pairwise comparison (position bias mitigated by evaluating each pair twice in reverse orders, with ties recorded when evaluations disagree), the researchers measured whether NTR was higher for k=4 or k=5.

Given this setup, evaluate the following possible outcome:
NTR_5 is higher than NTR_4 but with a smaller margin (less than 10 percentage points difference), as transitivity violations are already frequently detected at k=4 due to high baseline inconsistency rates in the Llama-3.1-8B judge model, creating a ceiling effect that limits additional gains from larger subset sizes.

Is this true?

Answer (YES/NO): NO